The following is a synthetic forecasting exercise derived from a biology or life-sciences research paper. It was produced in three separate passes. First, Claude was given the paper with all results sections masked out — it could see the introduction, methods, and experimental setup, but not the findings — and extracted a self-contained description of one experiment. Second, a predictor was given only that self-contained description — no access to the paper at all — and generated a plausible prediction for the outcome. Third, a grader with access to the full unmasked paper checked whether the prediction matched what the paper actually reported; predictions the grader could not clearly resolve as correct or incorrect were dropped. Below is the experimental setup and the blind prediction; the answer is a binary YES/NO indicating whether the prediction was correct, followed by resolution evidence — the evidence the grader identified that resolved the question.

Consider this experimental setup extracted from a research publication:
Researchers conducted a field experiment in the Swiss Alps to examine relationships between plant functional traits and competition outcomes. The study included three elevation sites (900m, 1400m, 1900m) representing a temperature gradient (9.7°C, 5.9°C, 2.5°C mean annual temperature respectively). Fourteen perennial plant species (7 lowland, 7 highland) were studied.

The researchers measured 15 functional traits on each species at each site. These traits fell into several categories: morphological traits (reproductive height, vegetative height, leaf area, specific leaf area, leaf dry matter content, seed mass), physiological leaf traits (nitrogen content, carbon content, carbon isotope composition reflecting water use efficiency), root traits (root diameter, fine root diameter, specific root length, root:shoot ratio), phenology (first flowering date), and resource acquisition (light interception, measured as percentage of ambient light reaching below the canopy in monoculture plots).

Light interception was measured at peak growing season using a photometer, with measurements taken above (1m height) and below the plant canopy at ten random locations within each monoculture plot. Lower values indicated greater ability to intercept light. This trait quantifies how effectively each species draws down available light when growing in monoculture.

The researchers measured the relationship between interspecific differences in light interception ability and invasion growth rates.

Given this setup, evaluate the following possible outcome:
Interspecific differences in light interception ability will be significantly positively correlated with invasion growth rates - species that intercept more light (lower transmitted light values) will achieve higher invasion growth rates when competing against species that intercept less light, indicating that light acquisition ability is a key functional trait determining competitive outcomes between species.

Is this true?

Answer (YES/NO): YES